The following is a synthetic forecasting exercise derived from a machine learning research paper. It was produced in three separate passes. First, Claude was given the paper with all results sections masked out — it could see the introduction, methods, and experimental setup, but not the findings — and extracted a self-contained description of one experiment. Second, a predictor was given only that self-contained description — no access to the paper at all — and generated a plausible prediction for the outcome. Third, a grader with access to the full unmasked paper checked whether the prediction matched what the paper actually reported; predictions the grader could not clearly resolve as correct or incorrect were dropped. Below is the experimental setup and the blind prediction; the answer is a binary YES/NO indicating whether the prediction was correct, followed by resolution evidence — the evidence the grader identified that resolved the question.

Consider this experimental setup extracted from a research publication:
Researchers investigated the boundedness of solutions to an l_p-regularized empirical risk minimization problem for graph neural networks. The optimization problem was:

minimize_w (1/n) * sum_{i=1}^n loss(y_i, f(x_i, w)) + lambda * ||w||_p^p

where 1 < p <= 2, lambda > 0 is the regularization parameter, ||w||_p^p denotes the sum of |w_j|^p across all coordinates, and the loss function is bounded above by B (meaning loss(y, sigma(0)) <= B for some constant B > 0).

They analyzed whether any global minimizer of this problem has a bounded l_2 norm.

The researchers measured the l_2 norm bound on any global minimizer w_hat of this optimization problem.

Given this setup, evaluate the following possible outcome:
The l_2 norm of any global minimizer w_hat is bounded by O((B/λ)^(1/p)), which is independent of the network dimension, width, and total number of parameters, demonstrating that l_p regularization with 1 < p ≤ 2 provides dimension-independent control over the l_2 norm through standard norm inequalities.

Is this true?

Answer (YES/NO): YES